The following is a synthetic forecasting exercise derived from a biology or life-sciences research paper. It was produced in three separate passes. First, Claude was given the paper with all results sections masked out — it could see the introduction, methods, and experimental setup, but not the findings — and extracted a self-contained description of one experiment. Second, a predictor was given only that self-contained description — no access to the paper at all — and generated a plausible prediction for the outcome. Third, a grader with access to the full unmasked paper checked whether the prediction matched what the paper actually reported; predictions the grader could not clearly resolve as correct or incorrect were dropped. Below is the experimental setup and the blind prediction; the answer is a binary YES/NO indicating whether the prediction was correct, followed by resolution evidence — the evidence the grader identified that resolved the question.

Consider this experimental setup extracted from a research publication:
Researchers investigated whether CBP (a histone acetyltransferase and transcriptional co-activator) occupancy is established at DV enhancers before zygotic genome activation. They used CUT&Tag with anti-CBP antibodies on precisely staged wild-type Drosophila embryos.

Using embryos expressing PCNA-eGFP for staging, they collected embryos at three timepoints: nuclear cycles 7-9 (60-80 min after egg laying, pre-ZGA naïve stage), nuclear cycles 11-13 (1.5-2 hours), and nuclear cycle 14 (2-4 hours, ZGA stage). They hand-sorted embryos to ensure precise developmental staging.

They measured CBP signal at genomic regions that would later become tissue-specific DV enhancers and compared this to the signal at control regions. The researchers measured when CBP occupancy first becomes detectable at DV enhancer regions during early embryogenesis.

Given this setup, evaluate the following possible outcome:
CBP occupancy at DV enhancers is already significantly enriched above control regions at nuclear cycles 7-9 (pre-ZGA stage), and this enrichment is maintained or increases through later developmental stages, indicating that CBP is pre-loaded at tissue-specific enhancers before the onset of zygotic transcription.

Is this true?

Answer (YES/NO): YES